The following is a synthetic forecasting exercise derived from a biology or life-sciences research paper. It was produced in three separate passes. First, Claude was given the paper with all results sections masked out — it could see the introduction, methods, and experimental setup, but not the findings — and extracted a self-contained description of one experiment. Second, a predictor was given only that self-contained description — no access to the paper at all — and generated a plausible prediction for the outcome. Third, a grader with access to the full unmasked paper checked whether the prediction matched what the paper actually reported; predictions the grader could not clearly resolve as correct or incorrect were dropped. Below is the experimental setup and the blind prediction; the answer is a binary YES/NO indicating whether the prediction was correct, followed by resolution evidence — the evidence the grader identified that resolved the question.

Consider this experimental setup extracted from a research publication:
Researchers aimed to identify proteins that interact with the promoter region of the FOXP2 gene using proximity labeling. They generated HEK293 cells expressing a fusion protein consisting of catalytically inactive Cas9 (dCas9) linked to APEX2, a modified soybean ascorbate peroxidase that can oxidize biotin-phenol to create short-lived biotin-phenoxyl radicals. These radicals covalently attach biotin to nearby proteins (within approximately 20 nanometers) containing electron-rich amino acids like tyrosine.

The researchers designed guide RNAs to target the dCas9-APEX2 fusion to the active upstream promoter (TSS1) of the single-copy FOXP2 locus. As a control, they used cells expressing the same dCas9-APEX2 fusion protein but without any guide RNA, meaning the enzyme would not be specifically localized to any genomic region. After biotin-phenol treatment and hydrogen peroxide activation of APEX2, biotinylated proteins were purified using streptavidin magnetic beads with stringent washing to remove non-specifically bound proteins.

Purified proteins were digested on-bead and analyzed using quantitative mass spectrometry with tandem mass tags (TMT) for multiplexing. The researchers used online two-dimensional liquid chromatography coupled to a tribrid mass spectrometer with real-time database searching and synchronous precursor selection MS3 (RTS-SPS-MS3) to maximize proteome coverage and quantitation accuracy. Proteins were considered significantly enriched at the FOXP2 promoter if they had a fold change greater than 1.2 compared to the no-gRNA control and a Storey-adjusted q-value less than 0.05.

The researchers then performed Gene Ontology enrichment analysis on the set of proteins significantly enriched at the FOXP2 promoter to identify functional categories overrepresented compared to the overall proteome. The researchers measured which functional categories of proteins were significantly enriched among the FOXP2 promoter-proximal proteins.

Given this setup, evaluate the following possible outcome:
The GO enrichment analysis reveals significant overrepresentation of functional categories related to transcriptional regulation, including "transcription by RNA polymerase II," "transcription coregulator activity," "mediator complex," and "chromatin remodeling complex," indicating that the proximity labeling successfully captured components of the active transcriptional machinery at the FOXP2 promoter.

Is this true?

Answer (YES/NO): NO